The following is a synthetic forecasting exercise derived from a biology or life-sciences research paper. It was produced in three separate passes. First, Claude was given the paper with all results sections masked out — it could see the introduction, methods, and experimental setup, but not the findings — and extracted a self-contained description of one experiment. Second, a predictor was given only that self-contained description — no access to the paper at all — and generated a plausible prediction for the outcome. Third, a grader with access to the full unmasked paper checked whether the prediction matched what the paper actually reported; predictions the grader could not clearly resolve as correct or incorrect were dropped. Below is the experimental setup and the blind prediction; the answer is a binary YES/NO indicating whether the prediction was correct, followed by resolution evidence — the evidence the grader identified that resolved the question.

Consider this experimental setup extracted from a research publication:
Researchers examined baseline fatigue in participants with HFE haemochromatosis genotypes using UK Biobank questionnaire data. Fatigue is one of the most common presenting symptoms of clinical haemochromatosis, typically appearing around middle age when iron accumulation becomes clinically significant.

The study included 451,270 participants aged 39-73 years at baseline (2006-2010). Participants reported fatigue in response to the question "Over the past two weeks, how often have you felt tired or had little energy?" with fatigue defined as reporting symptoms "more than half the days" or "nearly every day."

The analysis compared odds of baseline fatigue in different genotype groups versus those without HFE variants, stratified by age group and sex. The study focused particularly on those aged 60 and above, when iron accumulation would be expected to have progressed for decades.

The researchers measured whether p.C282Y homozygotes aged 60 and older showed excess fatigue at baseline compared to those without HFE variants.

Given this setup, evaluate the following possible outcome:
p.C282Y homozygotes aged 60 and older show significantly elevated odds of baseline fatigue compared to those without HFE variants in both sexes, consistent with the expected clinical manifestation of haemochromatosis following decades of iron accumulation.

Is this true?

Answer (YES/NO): NO